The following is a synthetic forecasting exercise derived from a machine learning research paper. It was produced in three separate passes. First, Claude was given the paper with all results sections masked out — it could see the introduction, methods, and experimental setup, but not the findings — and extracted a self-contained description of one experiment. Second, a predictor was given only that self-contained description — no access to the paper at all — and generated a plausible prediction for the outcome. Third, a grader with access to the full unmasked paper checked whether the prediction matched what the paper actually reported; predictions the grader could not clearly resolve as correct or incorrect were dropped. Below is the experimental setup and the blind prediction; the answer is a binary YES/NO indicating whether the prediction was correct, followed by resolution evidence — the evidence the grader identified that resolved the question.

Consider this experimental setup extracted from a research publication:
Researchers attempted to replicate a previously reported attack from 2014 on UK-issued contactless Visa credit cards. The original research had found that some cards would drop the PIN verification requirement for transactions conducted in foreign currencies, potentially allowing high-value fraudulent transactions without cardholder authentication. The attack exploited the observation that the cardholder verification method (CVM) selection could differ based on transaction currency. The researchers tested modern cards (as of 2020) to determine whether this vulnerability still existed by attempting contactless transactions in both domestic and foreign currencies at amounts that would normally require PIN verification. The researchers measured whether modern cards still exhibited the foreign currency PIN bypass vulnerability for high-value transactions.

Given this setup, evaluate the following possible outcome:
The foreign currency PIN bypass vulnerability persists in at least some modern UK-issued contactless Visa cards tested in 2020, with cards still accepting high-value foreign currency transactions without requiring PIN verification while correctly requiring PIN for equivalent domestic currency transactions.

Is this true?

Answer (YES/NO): NO